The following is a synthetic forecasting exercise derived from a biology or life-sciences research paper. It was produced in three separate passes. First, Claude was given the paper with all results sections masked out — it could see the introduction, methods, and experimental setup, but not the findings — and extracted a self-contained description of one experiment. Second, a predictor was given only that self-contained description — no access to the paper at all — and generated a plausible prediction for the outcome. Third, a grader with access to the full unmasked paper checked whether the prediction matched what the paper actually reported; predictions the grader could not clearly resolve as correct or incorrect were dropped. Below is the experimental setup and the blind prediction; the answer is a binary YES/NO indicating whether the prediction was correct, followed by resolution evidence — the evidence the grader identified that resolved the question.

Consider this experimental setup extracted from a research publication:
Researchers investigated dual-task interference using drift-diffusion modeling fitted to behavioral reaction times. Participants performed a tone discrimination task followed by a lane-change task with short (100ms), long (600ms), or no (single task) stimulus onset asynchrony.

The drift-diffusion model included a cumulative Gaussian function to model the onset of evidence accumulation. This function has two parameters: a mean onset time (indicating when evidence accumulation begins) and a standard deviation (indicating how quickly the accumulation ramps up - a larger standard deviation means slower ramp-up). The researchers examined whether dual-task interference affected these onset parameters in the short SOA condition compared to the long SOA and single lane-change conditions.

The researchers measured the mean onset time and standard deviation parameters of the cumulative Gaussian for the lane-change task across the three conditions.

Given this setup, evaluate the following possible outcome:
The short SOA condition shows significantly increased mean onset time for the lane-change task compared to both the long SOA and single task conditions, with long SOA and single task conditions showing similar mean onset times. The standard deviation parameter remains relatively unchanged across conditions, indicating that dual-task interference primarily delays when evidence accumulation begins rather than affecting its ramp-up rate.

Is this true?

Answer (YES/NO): NO